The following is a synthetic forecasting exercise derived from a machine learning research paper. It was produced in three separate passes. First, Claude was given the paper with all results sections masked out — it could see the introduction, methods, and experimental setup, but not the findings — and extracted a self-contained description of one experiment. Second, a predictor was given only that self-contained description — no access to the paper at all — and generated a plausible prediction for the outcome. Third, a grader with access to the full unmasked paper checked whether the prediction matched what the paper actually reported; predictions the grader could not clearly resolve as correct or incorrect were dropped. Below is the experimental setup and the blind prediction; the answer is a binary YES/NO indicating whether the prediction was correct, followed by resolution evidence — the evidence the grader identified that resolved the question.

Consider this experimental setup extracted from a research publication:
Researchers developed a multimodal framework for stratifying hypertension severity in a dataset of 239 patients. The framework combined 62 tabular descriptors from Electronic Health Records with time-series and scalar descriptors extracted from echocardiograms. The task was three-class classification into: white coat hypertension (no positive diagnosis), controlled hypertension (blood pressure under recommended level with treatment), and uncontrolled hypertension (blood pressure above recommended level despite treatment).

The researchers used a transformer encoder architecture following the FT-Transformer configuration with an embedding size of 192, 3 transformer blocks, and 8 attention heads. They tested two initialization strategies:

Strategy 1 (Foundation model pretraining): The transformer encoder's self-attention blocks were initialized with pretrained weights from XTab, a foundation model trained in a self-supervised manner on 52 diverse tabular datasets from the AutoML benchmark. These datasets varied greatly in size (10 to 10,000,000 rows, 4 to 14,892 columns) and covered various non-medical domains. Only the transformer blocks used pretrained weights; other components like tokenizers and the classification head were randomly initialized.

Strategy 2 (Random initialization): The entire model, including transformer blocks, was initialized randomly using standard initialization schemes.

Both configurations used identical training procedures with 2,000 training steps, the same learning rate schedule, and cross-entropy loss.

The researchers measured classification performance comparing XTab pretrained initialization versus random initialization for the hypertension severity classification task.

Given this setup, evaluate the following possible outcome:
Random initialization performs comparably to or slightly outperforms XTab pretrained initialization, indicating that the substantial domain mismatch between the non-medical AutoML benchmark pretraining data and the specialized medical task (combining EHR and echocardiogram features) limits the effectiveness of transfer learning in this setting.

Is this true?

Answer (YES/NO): NO